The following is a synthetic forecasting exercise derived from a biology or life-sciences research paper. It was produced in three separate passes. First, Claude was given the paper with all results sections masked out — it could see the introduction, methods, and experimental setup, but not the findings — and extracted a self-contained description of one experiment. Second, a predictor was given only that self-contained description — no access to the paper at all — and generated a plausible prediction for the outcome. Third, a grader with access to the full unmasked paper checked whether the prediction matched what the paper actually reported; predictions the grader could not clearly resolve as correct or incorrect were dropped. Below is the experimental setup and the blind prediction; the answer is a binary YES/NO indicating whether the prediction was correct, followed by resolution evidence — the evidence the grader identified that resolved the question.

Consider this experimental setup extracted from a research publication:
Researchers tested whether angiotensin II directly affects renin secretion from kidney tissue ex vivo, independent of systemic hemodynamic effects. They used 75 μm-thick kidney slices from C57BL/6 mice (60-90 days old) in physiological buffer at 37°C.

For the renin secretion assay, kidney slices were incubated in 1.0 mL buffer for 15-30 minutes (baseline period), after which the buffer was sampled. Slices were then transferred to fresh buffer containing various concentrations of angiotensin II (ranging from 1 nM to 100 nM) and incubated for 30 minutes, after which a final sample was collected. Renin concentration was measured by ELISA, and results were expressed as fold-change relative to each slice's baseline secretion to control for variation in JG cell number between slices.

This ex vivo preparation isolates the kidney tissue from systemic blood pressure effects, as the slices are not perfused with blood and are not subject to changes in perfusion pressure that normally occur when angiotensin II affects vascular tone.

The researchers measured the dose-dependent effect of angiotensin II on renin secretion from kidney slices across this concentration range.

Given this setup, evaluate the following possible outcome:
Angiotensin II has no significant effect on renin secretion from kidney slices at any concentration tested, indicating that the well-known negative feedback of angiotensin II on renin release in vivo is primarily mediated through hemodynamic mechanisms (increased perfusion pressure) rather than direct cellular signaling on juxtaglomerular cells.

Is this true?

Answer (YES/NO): NO